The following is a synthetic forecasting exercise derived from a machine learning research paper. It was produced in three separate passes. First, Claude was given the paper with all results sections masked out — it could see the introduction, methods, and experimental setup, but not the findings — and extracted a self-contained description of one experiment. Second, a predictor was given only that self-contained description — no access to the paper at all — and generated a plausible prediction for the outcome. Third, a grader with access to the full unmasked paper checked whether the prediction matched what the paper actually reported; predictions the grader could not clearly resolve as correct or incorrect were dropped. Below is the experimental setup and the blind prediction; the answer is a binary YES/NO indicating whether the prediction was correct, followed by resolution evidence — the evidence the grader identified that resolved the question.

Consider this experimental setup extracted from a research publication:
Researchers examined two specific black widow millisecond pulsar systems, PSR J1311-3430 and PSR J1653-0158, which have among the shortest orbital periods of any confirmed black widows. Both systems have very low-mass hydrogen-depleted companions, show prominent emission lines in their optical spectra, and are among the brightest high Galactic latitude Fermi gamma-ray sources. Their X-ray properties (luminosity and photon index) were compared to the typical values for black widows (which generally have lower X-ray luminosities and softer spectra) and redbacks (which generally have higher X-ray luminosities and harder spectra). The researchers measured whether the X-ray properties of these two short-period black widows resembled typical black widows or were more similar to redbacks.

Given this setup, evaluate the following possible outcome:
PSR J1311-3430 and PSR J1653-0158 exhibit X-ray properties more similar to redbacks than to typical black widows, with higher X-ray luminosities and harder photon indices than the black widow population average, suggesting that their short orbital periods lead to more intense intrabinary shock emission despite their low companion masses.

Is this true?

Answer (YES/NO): YES